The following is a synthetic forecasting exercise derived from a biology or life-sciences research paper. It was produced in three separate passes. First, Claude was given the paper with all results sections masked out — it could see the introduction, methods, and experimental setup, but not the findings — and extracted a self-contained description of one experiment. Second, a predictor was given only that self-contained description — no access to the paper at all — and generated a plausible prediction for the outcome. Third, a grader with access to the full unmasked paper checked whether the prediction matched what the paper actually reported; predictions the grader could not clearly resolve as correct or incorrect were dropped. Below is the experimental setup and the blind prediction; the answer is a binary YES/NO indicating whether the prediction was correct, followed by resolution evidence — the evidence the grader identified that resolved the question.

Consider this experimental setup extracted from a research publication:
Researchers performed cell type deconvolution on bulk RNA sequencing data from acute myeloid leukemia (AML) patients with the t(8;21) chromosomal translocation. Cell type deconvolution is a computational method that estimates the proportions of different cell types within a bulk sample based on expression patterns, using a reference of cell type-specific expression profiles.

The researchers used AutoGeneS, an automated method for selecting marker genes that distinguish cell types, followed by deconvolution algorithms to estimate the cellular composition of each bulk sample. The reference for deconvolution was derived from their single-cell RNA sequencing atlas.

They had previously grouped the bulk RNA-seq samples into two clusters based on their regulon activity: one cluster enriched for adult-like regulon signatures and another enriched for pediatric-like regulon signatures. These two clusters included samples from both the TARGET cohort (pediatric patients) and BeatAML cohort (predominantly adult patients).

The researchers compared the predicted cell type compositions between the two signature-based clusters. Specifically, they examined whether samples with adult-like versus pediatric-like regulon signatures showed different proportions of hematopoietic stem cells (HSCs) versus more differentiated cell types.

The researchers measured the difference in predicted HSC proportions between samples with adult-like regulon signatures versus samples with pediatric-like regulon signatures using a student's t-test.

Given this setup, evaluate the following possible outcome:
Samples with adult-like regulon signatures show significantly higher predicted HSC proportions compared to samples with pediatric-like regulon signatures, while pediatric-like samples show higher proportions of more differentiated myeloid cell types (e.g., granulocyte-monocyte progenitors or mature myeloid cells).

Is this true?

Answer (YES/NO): NO